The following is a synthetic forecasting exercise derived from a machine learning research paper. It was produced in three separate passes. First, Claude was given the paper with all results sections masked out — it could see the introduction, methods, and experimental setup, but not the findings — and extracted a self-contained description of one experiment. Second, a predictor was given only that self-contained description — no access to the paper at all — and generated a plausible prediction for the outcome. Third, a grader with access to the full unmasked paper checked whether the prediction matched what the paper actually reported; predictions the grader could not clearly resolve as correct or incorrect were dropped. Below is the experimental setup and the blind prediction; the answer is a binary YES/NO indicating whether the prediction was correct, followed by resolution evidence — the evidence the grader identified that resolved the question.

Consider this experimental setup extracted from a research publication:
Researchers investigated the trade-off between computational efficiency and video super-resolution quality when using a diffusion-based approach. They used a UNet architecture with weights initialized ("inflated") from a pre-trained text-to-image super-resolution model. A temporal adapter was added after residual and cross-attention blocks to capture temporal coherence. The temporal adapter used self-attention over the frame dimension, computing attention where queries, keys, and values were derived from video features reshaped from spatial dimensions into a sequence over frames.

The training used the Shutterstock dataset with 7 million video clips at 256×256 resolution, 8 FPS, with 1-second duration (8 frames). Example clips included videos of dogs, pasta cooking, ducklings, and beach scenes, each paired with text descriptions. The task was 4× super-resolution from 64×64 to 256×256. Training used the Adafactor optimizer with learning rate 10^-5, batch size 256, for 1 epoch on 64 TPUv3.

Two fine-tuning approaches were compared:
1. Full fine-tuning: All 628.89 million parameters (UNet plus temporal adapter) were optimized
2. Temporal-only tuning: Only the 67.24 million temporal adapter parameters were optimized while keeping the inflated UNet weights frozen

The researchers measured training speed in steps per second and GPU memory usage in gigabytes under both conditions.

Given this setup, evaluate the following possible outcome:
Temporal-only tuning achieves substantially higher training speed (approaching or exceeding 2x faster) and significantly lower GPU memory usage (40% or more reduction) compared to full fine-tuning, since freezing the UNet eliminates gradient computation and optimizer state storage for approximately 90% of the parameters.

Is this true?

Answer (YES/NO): YES